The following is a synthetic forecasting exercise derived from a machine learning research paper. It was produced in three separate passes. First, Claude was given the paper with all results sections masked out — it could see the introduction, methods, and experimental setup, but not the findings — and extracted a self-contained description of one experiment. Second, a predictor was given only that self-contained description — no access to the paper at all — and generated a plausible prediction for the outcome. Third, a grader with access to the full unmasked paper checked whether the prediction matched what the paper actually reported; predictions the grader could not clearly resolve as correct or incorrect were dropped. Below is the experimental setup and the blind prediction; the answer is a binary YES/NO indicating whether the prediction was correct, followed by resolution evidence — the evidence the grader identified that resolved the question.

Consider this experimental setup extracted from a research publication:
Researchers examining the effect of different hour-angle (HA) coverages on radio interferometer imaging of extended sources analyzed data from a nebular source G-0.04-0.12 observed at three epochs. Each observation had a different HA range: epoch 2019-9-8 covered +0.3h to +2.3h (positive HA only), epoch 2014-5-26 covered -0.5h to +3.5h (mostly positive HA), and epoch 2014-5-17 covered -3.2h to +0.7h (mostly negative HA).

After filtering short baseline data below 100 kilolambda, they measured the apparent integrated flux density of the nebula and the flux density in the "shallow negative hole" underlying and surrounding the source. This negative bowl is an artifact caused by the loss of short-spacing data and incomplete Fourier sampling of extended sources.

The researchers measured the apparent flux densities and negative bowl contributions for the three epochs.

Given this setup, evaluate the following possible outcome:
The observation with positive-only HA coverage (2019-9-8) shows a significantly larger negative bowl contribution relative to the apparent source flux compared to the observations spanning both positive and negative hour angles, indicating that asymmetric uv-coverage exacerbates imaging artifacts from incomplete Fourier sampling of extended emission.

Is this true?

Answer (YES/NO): NO